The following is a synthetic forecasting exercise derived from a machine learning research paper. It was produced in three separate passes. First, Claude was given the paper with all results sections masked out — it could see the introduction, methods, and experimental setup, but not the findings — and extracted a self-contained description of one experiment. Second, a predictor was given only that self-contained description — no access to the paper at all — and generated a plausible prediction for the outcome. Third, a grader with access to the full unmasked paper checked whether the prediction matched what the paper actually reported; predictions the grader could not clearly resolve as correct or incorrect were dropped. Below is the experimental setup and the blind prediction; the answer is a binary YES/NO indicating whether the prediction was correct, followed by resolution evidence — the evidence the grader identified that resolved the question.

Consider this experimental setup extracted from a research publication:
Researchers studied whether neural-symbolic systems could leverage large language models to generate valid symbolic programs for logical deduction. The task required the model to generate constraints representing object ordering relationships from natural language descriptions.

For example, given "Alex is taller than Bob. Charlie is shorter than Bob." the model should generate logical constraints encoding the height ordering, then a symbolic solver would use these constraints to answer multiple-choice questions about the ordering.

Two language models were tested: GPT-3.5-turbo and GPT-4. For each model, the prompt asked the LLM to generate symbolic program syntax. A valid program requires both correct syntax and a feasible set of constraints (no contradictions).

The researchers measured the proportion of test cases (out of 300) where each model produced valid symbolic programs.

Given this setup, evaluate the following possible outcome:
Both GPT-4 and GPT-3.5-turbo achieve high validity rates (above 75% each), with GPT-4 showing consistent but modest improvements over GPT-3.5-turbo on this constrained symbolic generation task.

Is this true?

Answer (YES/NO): YES